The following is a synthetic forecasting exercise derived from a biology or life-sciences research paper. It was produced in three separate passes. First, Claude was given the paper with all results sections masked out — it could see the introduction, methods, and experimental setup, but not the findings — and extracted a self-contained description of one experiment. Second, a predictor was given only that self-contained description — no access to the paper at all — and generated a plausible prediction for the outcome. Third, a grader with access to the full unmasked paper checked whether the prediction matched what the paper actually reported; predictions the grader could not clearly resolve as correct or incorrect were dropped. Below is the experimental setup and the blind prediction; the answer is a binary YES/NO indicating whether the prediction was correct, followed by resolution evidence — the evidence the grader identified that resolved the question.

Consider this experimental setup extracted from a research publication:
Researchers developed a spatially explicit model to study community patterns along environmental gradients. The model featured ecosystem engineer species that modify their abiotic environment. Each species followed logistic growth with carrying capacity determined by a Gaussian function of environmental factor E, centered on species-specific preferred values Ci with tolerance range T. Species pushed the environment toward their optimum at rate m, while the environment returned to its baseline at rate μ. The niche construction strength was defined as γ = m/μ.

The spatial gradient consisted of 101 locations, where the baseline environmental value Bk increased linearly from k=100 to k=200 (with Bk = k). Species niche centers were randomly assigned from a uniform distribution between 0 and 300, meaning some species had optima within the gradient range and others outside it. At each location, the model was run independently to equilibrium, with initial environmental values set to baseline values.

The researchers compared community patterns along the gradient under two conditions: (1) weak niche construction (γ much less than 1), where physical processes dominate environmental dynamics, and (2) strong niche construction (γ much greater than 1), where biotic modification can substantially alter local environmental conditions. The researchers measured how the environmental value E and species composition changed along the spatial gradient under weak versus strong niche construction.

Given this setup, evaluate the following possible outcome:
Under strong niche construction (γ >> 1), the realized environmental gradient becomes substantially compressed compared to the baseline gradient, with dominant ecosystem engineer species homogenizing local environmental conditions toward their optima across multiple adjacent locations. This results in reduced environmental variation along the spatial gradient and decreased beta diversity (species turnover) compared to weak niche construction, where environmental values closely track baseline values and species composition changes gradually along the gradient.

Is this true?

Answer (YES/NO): NO